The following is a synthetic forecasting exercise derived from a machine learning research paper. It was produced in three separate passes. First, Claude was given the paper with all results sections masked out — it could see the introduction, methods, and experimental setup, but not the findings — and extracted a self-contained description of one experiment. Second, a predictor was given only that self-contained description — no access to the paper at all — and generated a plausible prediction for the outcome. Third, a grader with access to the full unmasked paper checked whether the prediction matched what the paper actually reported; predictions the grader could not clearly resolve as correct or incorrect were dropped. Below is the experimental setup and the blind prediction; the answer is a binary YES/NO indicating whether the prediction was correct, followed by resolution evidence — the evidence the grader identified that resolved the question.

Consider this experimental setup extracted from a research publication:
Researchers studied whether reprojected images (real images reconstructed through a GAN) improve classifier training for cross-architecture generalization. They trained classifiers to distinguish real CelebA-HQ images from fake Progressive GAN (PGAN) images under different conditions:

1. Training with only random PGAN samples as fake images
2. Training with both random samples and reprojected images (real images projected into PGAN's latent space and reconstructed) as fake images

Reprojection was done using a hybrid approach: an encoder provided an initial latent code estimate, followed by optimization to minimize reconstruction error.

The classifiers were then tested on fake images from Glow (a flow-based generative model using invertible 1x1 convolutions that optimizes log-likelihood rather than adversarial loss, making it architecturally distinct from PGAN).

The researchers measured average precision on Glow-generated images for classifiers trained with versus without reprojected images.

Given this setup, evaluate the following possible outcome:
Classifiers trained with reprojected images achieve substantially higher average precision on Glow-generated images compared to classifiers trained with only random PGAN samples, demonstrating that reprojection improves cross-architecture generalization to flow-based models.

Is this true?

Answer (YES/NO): NO